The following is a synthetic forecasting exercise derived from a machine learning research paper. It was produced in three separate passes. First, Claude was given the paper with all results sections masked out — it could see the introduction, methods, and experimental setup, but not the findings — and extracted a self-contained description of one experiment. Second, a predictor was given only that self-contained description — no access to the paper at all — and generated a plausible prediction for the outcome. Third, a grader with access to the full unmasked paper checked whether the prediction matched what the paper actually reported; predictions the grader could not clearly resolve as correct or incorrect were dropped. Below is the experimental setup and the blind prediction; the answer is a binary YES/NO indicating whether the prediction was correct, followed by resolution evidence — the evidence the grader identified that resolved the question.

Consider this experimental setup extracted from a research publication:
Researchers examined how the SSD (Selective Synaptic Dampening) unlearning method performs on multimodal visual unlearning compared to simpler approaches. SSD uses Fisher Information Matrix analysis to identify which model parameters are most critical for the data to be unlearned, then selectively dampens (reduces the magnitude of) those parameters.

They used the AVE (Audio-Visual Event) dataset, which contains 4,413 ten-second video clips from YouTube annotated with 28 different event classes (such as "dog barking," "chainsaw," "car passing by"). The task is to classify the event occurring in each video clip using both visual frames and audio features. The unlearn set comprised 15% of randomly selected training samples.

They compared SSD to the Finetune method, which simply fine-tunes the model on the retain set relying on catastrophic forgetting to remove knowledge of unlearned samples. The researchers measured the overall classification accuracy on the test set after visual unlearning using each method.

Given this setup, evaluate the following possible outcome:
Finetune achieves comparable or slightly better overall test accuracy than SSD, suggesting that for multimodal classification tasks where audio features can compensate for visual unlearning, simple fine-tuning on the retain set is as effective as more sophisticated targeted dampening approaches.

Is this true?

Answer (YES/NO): NO